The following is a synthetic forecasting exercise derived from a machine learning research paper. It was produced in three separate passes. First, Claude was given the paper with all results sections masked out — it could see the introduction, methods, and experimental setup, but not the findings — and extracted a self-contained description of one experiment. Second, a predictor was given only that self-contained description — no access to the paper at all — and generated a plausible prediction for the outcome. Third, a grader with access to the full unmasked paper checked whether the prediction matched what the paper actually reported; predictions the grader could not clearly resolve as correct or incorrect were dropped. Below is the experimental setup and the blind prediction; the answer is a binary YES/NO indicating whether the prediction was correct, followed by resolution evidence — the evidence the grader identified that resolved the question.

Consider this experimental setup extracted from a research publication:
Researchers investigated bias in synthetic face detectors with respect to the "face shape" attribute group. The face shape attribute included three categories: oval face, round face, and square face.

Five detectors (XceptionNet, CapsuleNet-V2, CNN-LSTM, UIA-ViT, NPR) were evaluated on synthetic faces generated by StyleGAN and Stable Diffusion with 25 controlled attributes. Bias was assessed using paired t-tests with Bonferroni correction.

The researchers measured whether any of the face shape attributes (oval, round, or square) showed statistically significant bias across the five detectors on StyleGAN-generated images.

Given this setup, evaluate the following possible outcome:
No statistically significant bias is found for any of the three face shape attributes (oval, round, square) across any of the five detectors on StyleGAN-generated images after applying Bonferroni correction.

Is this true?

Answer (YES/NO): NO